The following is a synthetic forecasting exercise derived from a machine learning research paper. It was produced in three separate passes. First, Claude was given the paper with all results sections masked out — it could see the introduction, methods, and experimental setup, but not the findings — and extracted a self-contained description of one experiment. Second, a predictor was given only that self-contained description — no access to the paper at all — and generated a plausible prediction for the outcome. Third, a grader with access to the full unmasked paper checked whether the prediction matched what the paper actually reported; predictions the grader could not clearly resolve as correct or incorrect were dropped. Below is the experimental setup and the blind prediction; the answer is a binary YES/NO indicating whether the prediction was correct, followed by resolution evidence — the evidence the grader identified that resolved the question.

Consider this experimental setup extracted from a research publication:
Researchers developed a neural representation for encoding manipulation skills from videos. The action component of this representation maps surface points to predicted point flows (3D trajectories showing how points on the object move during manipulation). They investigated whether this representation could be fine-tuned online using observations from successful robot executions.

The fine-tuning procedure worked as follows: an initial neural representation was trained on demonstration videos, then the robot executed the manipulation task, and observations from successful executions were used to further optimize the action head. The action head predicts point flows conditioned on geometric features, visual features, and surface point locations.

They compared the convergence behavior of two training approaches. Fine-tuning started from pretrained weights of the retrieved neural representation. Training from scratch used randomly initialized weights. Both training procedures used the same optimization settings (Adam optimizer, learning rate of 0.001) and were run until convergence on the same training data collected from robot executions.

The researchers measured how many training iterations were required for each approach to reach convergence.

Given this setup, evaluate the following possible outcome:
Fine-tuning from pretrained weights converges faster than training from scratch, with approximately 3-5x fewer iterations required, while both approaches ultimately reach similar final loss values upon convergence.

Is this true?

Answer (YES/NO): YES